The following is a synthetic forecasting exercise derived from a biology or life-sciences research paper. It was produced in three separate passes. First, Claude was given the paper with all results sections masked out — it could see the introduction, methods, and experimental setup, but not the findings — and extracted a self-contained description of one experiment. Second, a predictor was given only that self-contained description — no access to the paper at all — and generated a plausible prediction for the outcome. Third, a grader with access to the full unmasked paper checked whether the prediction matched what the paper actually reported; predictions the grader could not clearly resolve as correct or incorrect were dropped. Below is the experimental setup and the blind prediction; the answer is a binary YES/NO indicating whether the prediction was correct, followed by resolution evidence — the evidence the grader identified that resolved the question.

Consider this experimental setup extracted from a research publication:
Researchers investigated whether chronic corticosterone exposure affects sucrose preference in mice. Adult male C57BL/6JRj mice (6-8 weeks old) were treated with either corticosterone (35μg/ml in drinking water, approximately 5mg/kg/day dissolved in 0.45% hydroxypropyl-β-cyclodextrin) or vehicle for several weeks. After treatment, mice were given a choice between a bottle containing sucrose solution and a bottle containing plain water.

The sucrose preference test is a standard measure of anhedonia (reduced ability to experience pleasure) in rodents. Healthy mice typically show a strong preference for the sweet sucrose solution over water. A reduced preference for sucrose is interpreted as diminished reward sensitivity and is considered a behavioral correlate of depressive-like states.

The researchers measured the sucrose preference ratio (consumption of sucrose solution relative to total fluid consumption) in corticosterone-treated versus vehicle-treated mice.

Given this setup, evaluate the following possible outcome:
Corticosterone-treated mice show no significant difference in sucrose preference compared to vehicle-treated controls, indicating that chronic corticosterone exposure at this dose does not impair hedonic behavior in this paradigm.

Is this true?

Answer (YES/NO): YES